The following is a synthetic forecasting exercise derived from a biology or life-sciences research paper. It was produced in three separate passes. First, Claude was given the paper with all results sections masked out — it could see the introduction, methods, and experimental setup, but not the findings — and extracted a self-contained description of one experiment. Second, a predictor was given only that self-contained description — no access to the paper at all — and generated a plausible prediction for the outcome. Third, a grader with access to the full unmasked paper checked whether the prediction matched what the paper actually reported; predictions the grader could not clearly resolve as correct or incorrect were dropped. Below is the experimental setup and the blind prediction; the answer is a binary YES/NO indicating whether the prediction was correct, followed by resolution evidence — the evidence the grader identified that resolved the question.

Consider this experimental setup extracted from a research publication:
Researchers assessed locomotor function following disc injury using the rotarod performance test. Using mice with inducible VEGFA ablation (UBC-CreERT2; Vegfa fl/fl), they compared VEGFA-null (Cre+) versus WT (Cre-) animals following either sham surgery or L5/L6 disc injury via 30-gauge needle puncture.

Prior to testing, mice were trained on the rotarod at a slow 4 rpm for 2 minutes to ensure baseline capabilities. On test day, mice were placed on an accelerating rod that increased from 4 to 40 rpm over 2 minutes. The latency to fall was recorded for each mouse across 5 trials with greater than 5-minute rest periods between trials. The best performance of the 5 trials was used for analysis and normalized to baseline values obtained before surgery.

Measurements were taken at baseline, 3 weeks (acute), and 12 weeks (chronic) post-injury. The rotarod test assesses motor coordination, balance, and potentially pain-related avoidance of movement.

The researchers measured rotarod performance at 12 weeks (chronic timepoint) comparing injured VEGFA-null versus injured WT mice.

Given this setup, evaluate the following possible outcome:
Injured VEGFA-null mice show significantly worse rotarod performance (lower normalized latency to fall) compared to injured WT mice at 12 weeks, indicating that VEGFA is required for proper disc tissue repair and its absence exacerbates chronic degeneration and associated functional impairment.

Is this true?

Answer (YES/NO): NO